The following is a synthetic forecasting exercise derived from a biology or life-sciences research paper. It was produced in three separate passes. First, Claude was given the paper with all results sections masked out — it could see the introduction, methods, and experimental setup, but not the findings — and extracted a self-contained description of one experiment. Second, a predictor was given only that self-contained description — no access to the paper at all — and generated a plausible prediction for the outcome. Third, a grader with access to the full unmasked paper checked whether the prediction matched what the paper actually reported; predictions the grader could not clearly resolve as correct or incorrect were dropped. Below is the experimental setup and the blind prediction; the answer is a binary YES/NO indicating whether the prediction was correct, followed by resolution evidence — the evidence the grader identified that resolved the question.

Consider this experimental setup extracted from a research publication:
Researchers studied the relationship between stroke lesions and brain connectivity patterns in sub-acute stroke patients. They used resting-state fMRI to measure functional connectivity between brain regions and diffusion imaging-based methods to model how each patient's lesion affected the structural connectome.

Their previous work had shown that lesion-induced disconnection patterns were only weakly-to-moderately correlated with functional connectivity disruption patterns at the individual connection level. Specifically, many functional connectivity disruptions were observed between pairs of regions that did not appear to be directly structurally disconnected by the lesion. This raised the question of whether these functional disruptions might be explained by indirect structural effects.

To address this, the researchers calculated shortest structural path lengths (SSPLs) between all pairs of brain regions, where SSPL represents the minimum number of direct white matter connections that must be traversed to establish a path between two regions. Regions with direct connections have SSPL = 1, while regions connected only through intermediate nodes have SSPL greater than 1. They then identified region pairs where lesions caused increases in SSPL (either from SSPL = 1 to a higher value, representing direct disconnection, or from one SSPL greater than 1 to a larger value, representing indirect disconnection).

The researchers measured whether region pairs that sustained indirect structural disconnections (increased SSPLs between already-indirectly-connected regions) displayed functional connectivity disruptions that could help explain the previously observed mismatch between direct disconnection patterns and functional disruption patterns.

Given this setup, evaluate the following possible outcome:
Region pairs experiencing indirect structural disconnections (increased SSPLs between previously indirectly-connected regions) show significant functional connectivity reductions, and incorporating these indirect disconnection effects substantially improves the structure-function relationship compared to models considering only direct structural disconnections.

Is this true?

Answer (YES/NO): NO